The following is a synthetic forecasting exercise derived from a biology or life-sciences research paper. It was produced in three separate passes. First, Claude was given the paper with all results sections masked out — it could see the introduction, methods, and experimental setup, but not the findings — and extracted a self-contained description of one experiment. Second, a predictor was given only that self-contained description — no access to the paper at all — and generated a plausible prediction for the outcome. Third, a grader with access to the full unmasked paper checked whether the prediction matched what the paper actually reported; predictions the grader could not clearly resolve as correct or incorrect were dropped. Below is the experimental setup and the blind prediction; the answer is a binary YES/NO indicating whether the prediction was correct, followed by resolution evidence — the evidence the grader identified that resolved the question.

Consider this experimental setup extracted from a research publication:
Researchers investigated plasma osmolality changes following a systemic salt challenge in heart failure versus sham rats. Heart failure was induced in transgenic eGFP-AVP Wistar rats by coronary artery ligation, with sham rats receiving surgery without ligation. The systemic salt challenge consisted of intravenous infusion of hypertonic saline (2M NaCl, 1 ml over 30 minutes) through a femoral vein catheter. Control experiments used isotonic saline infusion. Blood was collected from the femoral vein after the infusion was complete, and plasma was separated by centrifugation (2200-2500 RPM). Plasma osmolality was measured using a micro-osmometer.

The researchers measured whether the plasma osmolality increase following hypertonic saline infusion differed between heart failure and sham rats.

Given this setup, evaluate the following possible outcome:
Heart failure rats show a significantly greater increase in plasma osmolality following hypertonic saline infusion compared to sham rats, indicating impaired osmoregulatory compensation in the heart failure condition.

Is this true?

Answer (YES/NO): NO